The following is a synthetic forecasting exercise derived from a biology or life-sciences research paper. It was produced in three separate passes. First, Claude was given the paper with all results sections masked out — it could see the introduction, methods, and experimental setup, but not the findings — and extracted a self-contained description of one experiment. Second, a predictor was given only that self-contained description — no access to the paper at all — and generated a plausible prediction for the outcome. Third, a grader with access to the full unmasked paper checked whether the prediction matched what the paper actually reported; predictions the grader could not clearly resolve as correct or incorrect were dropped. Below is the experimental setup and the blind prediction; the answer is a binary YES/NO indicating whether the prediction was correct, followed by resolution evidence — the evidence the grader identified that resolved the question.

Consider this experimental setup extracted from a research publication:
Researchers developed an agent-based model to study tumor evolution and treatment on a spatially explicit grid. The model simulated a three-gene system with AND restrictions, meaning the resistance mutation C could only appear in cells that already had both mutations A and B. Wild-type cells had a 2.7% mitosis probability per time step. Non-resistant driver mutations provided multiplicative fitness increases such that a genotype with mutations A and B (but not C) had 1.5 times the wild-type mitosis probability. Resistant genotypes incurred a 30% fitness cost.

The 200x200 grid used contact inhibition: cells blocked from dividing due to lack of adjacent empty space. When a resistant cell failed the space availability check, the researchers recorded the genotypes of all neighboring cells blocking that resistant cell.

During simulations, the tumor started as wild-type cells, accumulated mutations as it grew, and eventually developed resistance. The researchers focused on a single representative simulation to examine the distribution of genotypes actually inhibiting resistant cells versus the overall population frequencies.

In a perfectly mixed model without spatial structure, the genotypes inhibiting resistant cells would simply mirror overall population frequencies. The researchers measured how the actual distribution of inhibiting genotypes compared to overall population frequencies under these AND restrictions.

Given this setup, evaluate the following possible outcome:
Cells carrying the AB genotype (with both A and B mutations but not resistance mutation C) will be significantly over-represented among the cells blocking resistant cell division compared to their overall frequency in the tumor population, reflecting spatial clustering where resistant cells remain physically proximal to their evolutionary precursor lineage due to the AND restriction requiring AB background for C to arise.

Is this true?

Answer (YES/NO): YES